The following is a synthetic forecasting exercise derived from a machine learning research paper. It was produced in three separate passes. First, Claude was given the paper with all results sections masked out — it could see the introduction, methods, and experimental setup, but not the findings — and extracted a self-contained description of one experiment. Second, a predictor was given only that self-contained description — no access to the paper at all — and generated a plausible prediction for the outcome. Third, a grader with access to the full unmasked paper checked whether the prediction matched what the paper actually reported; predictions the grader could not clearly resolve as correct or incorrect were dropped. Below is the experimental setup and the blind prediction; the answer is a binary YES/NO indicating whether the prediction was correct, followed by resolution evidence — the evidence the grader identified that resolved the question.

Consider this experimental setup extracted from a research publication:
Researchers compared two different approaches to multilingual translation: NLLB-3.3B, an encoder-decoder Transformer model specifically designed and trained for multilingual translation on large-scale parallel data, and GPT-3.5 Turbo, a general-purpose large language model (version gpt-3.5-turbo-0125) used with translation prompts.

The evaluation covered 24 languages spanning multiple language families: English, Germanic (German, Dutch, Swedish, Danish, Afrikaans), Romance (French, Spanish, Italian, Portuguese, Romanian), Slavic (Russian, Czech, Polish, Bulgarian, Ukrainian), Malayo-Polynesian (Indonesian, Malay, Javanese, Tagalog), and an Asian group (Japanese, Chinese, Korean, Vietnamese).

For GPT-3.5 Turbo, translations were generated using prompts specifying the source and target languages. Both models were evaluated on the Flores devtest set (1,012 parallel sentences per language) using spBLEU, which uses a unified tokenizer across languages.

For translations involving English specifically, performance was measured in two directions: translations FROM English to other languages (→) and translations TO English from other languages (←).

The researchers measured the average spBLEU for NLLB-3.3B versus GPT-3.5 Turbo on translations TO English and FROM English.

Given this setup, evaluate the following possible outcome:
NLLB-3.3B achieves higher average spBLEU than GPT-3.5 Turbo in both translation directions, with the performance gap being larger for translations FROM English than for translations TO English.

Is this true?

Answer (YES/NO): NO